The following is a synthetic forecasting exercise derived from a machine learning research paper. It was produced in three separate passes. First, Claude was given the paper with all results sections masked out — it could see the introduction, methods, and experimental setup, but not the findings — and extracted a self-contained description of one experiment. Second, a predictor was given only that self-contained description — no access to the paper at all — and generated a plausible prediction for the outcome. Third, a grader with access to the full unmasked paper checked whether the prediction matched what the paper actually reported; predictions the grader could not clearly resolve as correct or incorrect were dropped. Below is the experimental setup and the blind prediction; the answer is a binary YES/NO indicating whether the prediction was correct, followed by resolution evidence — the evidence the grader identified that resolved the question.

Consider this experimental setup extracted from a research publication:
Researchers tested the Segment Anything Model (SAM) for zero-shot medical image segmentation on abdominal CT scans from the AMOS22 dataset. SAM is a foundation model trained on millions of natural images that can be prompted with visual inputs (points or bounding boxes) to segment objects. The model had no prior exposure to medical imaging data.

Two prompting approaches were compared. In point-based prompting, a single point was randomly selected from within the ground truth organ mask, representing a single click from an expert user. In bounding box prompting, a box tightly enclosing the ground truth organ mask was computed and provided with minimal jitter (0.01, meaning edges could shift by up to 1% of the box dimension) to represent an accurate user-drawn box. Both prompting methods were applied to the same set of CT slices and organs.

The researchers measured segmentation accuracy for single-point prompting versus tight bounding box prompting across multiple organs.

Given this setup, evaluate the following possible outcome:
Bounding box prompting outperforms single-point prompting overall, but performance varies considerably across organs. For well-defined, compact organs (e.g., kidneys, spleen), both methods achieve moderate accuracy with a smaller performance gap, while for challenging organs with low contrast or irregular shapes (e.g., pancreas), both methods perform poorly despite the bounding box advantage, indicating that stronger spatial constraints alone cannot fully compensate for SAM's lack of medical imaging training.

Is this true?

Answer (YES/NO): NO